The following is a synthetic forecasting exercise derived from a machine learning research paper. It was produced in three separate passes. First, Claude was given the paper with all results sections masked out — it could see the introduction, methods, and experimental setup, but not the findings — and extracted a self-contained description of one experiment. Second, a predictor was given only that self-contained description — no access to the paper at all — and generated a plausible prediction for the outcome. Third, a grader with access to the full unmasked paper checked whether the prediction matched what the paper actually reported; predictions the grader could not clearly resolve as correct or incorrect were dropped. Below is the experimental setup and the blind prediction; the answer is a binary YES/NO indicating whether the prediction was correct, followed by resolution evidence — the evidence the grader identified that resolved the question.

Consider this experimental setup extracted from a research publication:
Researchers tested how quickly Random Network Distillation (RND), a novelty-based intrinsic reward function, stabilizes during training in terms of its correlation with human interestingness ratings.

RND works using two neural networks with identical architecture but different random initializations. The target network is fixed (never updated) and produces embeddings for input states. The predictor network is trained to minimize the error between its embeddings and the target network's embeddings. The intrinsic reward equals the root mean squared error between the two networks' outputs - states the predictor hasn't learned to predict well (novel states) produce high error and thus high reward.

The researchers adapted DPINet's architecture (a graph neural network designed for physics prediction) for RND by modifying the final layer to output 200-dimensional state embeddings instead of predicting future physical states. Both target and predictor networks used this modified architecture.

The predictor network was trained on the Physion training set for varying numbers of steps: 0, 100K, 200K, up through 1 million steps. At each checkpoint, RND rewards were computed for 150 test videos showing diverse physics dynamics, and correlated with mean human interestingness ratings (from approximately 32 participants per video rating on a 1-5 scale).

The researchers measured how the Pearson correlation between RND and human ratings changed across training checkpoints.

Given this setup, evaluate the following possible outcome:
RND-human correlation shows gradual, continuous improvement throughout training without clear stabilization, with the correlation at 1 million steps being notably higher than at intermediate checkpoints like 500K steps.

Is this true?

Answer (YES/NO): NO